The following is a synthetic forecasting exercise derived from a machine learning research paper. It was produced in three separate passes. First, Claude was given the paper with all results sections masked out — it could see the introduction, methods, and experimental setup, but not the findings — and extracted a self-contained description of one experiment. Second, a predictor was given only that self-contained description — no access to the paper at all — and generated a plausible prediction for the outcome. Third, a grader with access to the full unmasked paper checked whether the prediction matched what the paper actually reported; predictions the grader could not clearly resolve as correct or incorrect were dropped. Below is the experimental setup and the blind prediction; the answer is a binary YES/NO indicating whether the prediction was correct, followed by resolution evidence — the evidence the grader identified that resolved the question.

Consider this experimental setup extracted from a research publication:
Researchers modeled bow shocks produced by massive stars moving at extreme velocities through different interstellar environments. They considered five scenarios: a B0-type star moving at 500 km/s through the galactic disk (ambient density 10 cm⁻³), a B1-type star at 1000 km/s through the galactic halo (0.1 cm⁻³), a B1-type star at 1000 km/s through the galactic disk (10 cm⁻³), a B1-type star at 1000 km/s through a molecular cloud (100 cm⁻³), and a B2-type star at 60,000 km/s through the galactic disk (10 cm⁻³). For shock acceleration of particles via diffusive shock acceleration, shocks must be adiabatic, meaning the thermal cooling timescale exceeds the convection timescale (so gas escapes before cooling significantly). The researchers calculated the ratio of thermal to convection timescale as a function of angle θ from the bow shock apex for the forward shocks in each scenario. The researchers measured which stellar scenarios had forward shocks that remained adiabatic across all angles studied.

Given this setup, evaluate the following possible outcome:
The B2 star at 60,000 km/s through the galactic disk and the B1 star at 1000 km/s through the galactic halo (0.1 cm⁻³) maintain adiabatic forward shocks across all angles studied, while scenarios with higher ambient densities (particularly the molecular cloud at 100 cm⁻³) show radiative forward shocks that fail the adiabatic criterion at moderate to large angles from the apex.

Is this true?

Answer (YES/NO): NO